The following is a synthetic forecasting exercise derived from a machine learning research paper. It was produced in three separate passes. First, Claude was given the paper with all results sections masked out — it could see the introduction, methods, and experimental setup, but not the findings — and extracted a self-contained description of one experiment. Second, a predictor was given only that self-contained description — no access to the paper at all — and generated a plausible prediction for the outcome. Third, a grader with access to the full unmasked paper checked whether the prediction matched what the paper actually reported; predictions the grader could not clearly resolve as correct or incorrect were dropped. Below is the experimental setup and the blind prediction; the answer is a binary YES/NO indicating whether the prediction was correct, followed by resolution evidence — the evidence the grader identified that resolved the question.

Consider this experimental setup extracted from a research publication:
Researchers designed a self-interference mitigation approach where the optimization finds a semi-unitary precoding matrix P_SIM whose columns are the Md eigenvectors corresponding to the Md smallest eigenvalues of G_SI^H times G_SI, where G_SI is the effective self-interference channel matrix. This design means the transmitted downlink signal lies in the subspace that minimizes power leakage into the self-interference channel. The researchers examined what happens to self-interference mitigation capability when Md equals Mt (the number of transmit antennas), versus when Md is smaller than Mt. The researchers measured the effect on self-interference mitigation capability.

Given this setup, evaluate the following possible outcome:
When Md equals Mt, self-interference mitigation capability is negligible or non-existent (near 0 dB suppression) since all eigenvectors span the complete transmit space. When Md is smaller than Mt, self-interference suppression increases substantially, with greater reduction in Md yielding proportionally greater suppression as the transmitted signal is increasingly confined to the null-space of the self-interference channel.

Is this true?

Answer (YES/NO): NO